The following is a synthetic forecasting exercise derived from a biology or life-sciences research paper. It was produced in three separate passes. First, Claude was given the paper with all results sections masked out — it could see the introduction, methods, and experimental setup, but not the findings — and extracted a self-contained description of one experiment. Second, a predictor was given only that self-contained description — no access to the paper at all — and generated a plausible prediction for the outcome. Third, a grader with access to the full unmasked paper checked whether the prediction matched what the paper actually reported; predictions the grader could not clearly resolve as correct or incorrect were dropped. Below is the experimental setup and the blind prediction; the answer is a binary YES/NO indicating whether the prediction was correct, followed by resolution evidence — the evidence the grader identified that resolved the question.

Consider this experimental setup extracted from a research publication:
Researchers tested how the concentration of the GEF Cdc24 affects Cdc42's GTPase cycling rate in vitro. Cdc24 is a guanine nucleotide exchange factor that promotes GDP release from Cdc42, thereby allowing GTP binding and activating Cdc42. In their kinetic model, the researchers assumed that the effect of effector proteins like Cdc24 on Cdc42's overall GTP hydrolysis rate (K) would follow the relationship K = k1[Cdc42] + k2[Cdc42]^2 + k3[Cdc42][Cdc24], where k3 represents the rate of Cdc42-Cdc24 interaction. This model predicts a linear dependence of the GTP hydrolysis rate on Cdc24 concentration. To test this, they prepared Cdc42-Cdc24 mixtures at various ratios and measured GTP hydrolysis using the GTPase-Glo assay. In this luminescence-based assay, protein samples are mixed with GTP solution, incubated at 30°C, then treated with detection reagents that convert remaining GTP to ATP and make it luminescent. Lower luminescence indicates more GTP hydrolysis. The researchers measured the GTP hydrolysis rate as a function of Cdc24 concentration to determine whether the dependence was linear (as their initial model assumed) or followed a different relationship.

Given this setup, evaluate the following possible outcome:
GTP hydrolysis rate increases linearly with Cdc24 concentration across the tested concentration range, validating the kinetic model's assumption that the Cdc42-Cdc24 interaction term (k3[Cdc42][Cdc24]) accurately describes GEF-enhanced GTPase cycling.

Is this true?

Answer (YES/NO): NO